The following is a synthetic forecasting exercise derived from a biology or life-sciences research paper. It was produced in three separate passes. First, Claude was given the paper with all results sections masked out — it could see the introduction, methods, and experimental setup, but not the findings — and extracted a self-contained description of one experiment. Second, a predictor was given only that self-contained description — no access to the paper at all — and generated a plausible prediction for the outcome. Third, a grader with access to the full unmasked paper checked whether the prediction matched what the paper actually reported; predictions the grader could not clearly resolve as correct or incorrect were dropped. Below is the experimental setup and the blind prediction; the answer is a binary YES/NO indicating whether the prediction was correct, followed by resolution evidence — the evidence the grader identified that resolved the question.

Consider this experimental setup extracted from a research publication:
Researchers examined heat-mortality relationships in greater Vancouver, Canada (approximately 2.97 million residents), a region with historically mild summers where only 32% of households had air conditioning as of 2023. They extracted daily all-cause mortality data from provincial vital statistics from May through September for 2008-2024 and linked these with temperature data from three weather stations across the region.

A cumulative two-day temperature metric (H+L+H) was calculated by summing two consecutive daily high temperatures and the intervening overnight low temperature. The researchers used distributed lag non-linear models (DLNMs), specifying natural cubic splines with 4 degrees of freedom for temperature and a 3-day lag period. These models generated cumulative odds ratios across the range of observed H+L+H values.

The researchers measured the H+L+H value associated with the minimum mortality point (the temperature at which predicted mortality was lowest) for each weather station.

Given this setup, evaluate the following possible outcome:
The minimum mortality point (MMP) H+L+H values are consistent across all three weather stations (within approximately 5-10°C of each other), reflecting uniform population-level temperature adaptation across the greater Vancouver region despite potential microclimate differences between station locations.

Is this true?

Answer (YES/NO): YES